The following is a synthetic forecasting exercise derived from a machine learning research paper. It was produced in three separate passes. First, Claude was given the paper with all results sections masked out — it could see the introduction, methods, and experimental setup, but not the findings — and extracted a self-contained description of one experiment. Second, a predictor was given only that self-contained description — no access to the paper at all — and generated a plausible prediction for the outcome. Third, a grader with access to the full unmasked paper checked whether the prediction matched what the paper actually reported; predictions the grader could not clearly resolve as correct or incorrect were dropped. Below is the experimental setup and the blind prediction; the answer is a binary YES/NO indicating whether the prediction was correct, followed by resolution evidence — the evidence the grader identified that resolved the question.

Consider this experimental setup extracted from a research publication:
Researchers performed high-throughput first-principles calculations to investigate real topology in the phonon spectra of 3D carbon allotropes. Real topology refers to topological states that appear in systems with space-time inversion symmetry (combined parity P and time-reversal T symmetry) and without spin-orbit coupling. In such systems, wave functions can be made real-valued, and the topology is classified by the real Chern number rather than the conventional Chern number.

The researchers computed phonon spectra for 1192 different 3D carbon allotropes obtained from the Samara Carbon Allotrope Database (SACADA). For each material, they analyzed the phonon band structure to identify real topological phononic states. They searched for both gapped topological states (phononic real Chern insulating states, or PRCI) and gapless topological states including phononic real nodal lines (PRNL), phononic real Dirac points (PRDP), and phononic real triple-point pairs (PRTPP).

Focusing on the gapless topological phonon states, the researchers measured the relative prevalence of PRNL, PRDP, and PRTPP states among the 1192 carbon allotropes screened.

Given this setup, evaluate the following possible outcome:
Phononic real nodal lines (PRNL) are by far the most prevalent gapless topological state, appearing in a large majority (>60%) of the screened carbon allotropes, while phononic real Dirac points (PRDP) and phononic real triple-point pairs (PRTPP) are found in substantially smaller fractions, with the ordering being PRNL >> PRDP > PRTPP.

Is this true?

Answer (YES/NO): NO